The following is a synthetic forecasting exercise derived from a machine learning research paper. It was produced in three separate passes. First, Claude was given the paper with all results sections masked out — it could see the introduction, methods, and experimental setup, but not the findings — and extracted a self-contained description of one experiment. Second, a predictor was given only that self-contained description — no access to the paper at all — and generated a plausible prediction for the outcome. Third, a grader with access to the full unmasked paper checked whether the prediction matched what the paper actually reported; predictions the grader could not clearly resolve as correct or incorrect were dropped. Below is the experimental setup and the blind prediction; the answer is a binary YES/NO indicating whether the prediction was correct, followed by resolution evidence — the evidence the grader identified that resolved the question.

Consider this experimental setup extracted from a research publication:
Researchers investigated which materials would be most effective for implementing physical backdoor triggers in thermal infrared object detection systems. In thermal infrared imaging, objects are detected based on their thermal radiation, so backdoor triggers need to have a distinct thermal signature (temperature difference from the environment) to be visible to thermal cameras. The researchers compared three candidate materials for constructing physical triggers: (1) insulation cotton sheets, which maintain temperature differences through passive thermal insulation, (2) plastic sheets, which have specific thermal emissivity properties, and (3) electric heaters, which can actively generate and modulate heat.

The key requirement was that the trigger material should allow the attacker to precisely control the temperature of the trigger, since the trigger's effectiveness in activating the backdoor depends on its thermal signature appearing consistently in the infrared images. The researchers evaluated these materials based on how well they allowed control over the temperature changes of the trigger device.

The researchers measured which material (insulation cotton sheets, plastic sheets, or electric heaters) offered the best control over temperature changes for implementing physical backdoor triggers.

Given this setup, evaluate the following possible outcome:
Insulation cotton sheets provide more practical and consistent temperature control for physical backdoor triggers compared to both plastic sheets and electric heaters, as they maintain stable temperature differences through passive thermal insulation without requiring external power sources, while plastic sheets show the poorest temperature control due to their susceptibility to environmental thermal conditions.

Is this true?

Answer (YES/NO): NO